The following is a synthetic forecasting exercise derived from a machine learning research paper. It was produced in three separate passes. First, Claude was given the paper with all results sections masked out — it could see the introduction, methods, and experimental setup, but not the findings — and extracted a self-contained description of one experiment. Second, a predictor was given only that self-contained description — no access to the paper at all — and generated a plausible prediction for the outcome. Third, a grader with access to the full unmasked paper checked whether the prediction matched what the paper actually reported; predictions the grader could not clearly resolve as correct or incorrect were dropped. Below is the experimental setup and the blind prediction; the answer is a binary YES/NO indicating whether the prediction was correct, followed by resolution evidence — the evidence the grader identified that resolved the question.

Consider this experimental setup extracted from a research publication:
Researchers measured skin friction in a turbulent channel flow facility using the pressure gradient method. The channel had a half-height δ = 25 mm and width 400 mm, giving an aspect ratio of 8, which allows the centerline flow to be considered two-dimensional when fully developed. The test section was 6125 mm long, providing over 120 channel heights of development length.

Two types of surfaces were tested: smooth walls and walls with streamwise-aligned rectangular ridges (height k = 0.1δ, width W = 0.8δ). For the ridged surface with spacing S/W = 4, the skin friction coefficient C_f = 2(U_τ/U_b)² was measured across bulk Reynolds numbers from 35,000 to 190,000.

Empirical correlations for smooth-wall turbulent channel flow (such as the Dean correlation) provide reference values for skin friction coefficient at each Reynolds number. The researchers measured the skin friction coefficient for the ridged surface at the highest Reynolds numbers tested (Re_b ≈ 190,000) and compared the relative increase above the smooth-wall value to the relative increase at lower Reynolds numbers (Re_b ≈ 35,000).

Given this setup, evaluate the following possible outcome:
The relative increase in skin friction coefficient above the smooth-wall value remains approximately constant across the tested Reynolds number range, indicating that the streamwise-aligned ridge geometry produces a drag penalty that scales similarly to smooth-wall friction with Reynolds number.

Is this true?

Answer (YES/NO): NO